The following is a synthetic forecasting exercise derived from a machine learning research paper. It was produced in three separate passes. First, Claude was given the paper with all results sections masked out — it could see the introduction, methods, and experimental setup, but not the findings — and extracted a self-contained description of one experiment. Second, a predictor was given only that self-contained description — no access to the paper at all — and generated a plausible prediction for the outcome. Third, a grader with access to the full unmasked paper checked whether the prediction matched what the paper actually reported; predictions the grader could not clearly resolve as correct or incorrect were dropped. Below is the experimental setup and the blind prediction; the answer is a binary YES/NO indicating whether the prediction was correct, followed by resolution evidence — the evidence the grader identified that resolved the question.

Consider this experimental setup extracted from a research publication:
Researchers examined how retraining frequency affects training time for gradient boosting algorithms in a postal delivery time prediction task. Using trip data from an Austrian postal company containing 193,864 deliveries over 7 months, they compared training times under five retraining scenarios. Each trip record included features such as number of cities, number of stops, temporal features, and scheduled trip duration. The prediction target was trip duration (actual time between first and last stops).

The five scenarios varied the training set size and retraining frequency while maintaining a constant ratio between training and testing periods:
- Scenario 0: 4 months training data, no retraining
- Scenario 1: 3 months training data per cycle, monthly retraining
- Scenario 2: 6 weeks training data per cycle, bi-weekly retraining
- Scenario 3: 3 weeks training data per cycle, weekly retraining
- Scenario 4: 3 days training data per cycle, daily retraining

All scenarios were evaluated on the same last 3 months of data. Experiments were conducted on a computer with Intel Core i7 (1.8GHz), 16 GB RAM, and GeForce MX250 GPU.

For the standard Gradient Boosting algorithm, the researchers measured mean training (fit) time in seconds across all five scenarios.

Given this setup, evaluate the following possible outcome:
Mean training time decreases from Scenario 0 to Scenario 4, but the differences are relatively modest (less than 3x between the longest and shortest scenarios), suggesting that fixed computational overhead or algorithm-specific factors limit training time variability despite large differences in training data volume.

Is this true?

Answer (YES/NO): NO